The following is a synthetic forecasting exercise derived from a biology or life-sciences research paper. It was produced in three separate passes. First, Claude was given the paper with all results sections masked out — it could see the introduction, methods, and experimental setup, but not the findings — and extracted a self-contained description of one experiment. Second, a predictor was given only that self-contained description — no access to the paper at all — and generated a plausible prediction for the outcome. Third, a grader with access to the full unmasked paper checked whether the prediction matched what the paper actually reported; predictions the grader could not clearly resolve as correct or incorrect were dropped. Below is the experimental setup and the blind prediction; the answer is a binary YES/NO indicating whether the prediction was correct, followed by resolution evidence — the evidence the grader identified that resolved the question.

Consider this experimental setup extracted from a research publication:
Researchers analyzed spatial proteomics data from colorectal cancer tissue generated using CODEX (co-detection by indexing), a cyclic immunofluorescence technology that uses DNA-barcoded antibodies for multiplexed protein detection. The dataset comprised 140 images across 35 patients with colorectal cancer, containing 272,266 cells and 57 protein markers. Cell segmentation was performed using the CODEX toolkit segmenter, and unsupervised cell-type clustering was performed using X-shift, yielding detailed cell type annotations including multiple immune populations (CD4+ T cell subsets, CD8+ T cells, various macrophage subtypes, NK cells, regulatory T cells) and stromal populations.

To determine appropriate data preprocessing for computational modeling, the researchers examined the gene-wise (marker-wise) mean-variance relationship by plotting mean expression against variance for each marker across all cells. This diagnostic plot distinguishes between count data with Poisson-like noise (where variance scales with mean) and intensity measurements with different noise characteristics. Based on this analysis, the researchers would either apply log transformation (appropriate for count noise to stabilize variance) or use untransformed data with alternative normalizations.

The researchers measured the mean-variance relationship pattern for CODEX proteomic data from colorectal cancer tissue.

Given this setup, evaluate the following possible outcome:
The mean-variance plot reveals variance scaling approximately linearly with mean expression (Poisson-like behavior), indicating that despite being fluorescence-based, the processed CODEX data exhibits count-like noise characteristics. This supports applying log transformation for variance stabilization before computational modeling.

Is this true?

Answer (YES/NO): YES